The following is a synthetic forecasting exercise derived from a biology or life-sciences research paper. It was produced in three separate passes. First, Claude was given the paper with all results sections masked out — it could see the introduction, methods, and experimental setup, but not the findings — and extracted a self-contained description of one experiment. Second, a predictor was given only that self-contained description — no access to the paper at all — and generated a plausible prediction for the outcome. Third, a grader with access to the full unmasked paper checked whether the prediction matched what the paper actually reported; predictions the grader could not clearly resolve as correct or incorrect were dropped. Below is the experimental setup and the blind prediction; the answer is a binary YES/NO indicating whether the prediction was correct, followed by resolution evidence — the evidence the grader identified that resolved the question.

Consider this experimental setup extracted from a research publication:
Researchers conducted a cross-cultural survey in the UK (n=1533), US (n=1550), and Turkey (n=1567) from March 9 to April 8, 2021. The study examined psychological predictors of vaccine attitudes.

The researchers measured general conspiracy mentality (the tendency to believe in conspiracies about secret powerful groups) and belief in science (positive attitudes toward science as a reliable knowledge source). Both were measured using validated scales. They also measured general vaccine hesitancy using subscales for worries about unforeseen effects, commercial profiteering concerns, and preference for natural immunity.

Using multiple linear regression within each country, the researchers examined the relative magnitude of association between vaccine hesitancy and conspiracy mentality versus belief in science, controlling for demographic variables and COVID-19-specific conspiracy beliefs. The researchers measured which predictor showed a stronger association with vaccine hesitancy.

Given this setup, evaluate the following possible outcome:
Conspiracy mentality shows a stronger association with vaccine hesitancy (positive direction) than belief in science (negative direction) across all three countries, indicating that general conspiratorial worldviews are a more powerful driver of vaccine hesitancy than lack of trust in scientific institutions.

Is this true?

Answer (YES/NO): YES